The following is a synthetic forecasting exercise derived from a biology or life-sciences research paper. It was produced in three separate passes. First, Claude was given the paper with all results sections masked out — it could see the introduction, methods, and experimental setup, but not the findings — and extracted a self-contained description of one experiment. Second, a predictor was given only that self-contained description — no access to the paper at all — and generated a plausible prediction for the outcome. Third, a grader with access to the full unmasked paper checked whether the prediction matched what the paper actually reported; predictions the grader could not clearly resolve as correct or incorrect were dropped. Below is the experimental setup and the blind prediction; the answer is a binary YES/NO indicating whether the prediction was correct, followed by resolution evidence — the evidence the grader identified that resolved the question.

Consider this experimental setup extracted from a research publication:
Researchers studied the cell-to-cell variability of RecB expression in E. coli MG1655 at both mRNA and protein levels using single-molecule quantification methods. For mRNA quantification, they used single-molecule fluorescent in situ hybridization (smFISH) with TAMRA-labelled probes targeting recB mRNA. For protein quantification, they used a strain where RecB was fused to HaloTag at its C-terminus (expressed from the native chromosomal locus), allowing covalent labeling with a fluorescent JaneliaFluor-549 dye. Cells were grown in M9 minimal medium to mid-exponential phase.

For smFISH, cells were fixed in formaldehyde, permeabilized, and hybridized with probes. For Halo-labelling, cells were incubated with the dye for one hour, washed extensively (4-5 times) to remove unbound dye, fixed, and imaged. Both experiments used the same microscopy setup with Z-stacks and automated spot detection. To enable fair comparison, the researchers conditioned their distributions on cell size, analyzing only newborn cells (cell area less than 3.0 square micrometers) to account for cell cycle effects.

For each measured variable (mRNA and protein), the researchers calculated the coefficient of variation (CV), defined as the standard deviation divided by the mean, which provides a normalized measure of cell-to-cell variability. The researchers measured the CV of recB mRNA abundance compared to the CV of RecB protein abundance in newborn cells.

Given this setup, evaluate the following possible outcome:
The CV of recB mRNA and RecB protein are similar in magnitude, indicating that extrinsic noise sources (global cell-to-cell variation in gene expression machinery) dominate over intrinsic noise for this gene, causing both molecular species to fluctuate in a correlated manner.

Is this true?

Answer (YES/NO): NO